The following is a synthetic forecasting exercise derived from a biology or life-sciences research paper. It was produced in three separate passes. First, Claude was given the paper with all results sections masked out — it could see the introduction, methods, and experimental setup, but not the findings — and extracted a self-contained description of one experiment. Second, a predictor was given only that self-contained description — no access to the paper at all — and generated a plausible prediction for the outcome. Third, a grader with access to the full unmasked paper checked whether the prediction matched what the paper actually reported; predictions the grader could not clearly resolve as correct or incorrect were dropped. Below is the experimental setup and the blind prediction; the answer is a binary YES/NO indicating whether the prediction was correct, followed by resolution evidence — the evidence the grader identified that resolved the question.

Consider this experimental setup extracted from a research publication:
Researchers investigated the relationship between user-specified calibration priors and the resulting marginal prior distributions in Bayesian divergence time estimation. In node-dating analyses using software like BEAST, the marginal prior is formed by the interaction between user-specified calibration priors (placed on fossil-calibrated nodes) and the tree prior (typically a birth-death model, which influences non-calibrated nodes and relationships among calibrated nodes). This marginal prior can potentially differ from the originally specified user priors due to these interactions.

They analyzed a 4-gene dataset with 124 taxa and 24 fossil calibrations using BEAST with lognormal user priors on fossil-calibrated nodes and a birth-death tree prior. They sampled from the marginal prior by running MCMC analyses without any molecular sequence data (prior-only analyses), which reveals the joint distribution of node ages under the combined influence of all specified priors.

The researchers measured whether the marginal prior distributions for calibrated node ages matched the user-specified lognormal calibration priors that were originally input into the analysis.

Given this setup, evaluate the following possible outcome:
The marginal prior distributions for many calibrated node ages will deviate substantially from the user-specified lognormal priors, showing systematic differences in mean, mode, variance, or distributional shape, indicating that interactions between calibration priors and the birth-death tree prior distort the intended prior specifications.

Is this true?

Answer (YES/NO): NO